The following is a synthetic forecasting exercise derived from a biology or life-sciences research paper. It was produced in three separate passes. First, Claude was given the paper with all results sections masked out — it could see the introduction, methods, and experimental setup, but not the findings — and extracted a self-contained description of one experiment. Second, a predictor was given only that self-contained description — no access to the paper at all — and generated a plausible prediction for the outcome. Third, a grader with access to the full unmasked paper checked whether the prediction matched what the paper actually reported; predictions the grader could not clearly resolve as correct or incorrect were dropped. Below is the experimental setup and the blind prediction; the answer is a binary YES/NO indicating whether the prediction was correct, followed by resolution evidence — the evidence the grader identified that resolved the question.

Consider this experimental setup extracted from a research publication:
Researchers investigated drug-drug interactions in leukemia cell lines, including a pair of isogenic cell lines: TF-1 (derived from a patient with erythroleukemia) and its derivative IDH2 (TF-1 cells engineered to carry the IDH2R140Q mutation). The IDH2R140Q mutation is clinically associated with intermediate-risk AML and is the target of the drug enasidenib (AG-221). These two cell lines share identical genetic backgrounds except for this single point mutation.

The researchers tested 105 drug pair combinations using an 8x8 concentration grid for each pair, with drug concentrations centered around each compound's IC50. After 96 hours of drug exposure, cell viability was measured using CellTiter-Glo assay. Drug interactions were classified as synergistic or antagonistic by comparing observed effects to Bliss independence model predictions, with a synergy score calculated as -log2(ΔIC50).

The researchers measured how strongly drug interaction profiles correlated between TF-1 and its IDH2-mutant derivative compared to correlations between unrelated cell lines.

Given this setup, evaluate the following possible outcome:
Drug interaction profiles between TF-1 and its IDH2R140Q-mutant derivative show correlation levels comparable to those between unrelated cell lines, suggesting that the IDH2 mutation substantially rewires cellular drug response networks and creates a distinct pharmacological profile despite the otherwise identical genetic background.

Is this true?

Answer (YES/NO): YES